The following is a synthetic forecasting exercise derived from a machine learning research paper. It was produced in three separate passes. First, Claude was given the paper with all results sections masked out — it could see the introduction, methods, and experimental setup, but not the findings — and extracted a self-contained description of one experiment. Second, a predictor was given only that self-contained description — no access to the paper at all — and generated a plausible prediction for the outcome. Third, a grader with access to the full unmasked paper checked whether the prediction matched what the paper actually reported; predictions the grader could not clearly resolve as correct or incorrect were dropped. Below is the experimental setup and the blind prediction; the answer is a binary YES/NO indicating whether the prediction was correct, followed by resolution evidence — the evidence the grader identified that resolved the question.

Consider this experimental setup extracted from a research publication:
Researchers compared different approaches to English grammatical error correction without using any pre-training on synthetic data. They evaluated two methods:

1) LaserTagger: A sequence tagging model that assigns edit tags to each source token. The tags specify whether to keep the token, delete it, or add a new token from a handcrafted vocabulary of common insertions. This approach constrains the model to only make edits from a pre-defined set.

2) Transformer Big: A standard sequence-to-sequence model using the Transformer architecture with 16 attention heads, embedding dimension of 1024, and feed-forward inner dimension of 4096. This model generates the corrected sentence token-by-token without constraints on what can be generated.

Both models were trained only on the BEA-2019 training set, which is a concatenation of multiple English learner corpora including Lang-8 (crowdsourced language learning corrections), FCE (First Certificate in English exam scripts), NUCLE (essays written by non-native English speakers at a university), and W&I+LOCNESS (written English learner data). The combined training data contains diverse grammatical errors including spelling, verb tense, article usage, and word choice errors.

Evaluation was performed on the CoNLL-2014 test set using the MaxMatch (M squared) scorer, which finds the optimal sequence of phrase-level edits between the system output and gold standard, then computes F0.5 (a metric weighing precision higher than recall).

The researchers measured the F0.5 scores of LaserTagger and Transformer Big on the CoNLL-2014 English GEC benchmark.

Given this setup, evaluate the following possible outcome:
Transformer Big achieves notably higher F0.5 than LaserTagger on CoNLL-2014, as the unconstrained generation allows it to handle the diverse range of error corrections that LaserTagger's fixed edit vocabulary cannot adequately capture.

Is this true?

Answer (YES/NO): YES